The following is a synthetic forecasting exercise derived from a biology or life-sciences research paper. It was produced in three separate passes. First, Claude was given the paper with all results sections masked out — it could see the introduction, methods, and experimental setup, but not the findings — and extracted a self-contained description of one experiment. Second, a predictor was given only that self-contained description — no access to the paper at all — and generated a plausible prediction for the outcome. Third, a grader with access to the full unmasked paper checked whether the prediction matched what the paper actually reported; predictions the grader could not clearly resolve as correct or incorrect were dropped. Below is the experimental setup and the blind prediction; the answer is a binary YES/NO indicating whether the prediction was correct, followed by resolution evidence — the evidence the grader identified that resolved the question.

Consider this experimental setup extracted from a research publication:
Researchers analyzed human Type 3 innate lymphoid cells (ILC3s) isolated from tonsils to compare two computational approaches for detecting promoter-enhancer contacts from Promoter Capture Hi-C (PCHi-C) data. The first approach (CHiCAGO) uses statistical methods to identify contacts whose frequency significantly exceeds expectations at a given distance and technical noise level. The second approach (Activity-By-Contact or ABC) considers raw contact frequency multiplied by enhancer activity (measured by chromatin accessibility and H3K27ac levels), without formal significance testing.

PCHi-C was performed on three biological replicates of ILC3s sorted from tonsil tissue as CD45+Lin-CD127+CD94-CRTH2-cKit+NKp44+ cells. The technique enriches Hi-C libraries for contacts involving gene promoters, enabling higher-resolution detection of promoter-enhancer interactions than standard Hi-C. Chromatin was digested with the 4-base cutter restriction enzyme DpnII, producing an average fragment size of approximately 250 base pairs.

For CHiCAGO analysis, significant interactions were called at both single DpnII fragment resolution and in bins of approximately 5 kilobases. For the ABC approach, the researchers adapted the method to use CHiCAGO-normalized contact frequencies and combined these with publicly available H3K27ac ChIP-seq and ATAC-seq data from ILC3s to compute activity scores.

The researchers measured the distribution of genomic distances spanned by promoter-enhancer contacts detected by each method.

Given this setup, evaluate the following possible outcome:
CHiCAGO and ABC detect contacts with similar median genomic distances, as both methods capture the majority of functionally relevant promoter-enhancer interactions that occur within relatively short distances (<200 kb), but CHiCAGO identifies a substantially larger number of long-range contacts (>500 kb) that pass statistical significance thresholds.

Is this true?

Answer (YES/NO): NO